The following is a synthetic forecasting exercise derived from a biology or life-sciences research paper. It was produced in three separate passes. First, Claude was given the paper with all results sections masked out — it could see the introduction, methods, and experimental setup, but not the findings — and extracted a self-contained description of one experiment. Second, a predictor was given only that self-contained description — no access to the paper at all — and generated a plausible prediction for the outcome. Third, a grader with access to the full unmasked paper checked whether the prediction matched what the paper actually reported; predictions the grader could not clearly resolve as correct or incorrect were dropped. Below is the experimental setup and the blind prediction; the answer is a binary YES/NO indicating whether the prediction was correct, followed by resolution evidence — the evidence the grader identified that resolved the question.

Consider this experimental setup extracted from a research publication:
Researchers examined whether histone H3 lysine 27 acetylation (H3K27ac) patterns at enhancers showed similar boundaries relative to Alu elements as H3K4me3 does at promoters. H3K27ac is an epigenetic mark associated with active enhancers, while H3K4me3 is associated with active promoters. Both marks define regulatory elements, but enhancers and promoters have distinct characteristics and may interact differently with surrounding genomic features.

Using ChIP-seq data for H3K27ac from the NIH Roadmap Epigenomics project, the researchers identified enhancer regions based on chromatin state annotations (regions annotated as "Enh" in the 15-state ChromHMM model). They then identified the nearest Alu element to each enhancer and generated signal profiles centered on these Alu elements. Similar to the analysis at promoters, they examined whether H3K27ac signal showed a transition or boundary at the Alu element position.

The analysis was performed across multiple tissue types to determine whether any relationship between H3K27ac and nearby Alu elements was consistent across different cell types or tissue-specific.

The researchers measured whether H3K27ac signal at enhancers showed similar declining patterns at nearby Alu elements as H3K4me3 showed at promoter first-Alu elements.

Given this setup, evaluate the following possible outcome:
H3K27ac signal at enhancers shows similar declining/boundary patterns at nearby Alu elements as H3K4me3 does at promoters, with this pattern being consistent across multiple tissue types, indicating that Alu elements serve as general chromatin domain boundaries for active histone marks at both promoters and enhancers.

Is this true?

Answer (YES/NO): NO